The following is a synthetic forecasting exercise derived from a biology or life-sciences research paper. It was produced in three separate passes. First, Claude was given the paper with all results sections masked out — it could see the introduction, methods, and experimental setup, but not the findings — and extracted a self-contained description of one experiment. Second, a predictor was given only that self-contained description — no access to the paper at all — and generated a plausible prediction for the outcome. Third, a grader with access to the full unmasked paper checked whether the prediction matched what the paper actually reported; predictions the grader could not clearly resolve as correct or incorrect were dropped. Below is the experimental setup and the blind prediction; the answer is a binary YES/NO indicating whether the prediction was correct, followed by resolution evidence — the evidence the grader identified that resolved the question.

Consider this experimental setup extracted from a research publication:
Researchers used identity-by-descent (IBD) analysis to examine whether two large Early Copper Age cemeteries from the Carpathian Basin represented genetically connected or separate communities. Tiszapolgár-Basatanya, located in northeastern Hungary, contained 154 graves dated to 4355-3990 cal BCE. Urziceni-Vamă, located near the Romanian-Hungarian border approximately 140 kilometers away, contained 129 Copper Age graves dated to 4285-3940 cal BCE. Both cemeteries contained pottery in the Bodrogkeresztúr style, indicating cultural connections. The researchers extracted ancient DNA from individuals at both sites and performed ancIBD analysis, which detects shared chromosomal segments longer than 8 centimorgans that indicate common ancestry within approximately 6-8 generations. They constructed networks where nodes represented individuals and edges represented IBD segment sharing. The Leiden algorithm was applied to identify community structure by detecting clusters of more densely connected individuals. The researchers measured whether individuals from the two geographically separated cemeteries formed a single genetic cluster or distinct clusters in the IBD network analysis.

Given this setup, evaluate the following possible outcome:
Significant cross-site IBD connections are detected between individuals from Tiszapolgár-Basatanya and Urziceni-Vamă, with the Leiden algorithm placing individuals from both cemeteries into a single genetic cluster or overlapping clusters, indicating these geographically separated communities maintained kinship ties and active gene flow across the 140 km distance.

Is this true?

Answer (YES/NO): YES